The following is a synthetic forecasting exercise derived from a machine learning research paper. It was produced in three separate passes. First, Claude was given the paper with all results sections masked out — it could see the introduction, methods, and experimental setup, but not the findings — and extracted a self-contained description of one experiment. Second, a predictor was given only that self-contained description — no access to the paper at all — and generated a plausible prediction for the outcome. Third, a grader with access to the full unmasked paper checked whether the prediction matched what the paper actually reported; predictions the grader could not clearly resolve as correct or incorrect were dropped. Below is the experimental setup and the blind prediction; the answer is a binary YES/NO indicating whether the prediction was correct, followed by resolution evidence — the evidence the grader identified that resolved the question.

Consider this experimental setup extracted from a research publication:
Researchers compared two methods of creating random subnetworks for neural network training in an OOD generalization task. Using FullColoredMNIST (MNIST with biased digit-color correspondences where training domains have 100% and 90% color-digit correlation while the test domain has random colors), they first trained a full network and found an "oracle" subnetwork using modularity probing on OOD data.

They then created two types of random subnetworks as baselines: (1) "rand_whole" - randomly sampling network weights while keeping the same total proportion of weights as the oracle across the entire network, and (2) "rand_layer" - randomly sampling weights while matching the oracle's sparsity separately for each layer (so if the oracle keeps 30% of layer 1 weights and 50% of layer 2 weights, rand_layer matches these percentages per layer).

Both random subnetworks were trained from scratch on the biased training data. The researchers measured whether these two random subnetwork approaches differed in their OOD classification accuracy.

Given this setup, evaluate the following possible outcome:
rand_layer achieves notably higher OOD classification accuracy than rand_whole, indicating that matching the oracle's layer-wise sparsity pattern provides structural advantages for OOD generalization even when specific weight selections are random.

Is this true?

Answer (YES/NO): YES